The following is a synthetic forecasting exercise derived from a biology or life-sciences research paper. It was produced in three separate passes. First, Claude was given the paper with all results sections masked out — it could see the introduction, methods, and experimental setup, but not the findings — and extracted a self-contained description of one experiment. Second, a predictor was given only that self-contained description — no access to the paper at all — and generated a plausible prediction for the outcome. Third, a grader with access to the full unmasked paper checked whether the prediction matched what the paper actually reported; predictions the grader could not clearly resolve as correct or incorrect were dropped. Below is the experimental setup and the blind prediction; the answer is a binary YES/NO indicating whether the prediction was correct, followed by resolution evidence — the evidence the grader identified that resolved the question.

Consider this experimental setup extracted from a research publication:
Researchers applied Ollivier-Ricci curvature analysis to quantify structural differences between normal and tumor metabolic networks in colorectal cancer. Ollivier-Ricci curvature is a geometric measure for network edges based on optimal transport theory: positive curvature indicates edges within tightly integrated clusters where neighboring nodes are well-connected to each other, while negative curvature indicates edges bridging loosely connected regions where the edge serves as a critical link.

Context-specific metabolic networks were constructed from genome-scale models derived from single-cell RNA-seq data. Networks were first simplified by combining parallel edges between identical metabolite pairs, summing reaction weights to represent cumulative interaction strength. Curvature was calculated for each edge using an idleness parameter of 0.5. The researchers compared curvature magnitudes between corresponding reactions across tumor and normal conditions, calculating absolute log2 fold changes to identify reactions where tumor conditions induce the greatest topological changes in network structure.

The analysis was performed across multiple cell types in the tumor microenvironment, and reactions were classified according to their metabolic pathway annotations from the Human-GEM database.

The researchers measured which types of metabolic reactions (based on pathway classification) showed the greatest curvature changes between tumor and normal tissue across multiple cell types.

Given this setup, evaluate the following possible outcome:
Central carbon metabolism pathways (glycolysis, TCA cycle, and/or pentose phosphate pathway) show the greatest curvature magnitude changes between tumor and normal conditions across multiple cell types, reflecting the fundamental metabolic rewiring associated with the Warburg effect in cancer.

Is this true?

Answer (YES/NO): NO